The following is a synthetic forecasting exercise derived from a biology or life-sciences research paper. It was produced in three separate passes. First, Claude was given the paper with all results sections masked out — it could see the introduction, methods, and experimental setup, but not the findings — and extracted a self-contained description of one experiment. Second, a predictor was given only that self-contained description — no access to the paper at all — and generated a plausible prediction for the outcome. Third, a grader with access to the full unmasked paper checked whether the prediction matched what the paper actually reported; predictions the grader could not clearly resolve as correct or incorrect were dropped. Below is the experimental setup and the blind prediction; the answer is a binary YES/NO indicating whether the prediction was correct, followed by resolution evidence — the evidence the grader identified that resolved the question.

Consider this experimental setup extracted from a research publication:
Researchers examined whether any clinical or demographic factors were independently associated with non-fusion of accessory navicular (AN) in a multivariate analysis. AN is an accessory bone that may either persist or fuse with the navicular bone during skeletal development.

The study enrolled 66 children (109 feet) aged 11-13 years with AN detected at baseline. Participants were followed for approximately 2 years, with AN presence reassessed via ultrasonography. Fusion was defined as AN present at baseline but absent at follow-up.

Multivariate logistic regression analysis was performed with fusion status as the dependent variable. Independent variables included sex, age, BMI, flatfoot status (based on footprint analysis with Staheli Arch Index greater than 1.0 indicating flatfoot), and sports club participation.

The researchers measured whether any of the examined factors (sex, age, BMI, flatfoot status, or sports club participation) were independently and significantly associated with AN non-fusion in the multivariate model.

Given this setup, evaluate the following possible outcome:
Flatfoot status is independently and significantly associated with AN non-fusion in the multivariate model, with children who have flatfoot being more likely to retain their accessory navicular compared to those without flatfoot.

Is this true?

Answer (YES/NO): NO